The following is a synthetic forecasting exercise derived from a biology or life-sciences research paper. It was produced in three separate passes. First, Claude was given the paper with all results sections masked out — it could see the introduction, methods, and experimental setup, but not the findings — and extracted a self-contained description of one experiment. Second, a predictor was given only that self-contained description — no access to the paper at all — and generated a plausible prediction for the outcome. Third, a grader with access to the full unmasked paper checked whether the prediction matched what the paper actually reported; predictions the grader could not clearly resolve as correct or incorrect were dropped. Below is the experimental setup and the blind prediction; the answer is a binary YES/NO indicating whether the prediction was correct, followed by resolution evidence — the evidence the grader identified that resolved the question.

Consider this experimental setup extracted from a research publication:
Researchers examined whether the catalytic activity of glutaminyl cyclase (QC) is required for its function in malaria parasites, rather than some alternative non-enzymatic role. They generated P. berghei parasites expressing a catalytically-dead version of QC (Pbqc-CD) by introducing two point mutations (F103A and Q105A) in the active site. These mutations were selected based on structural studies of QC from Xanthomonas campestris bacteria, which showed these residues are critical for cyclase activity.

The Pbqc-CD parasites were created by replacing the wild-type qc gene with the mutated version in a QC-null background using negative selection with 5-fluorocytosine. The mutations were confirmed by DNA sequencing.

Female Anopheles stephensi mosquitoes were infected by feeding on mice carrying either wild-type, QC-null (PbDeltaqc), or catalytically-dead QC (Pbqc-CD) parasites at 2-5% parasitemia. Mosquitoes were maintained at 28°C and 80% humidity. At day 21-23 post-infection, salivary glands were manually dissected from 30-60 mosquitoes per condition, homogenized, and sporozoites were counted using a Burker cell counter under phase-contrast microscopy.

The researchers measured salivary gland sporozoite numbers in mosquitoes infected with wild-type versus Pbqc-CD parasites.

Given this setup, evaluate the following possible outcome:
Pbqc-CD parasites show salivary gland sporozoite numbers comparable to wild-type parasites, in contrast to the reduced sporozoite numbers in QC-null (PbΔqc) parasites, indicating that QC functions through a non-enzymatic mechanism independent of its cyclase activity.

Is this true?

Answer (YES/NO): NO